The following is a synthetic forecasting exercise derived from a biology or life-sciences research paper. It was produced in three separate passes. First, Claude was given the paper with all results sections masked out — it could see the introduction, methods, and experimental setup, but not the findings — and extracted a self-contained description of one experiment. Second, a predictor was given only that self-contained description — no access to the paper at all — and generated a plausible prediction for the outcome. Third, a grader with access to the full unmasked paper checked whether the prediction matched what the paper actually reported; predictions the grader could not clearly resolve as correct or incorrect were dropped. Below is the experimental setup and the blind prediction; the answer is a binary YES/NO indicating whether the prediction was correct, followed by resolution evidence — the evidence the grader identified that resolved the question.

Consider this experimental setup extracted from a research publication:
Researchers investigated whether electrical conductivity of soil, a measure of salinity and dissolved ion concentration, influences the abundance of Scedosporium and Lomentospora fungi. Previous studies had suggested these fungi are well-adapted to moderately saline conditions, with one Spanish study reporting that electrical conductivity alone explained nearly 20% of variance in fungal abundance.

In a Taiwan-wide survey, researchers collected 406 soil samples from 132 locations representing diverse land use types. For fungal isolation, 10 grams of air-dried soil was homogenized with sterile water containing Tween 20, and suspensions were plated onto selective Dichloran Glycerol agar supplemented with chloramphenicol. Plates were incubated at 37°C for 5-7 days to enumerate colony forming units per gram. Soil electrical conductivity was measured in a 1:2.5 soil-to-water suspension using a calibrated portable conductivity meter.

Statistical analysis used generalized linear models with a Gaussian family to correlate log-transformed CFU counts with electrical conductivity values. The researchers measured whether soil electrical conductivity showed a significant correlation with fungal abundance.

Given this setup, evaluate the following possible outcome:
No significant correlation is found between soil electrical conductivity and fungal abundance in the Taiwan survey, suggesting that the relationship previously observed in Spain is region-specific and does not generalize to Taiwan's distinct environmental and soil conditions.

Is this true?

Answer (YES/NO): YES